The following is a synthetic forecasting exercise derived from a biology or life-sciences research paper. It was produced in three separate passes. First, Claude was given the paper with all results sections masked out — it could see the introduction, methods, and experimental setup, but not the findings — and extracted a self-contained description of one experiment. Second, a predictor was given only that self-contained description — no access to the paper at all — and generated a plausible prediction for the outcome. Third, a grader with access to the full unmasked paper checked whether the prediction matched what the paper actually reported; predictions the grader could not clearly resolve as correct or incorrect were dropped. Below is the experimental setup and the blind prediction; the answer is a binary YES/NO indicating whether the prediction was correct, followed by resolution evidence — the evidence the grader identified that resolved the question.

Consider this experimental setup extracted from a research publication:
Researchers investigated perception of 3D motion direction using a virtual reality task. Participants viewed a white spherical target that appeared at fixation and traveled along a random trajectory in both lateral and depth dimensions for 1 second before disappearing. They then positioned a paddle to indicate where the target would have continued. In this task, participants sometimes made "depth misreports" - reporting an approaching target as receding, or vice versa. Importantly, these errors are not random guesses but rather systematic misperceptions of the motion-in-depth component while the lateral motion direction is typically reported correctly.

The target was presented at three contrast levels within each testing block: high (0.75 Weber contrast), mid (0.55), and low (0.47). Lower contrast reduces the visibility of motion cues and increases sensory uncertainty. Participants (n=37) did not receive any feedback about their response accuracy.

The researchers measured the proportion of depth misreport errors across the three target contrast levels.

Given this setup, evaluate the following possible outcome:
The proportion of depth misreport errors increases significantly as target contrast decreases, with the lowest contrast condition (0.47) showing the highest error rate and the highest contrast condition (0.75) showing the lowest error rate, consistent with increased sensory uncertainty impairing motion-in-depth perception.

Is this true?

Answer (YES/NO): YES